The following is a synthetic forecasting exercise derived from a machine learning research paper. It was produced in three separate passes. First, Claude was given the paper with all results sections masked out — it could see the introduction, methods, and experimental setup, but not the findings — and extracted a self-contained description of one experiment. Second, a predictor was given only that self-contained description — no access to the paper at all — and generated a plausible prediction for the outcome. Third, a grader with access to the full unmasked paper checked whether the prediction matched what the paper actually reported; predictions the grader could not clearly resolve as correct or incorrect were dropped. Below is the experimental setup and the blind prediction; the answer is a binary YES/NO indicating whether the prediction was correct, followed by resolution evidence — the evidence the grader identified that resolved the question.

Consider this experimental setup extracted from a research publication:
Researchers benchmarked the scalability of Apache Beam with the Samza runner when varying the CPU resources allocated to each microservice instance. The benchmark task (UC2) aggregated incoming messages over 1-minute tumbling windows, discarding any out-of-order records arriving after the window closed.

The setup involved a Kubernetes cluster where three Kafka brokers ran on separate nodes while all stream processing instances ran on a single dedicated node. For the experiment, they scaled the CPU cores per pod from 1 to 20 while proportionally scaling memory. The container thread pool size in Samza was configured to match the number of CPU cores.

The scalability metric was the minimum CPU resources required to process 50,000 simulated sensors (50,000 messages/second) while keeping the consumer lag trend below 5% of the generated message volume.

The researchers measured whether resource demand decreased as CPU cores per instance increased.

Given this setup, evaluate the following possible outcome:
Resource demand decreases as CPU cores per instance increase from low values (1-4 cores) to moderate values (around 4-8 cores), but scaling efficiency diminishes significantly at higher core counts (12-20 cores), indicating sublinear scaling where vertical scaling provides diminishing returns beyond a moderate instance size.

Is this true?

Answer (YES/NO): NO